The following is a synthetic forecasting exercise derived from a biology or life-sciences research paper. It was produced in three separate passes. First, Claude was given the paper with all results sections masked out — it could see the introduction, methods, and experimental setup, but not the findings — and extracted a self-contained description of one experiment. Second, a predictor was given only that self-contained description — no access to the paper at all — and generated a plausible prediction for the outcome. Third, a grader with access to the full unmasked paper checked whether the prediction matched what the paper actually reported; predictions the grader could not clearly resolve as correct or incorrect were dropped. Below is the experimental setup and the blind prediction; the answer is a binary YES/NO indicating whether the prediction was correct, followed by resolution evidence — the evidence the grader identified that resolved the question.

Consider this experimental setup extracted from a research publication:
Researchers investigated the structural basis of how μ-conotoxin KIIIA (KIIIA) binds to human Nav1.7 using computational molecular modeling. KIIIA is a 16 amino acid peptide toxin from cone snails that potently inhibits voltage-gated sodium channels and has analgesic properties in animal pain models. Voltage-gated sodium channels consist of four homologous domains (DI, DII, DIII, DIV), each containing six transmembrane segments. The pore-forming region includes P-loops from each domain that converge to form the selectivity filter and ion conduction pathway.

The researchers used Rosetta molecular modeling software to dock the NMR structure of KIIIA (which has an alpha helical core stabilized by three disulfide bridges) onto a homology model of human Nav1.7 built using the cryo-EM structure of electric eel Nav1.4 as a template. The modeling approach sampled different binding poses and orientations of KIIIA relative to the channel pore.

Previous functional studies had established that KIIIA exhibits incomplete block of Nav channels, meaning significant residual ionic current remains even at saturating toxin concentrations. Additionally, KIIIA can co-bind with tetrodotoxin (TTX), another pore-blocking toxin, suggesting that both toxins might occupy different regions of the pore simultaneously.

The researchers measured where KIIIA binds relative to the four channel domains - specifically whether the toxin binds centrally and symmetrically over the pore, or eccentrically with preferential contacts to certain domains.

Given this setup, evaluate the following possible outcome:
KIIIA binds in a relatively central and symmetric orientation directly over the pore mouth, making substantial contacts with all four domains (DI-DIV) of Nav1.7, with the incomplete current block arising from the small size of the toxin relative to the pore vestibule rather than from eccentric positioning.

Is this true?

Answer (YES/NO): NO